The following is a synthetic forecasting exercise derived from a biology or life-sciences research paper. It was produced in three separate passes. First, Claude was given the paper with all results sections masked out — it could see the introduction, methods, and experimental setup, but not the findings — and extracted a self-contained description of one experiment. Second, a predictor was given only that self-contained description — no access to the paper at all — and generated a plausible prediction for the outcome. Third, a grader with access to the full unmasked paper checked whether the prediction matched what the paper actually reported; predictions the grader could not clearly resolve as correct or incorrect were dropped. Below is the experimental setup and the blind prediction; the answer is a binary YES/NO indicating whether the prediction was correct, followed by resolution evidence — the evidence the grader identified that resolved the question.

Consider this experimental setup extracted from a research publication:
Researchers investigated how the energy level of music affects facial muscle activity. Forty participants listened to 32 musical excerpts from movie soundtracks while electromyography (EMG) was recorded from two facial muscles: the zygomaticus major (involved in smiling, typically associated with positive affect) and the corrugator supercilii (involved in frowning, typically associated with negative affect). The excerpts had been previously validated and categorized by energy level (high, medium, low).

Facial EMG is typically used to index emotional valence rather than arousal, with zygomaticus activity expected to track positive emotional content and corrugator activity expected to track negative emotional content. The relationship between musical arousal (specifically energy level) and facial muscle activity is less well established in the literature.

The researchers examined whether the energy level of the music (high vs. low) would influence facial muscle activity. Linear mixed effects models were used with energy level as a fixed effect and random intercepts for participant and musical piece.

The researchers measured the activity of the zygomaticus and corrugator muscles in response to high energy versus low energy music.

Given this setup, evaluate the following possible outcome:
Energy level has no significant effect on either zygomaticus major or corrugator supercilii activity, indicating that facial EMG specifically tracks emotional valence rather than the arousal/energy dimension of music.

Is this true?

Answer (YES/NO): NO